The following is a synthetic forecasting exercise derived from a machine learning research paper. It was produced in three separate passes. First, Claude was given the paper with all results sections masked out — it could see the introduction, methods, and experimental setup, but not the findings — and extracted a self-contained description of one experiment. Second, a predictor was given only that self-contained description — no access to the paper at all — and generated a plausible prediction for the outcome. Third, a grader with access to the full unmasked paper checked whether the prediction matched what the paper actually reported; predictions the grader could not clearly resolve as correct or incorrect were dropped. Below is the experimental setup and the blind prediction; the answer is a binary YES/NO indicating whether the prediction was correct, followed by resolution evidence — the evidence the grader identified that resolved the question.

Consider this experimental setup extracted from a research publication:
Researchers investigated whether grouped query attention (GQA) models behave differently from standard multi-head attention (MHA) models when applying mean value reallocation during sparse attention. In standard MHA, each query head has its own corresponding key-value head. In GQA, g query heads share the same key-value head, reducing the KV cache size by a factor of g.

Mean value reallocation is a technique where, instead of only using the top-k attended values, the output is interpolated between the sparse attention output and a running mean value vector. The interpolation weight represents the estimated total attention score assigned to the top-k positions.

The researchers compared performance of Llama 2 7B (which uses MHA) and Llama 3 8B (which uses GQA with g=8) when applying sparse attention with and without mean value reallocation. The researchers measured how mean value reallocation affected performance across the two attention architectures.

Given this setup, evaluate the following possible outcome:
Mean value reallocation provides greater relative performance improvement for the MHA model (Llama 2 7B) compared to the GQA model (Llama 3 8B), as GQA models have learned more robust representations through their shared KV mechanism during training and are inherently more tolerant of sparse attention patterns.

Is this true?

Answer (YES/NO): YES